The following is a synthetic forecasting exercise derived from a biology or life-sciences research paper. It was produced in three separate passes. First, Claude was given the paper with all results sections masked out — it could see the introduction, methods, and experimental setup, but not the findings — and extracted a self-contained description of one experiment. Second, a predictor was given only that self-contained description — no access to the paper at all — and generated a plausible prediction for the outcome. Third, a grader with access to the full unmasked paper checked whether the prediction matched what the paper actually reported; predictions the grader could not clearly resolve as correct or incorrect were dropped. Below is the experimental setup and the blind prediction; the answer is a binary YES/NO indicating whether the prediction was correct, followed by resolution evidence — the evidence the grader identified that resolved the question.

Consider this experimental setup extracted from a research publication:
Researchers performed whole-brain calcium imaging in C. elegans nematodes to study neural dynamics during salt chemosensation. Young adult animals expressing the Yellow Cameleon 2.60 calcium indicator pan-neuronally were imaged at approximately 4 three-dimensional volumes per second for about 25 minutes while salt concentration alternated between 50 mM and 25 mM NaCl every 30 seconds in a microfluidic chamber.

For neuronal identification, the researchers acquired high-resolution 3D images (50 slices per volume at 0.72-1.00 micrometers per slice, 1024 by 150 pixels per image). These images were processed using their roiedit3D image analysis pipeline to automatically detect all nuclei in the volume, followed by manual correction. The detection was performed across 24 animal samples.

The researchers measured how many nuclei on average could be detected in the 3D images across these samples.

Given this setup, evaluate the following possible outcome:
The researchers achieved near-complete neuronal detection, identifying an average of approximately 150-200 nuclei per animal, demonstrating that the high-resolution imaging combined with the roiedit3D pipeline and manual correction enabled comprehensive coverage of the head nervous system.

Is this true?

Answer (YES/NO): NO